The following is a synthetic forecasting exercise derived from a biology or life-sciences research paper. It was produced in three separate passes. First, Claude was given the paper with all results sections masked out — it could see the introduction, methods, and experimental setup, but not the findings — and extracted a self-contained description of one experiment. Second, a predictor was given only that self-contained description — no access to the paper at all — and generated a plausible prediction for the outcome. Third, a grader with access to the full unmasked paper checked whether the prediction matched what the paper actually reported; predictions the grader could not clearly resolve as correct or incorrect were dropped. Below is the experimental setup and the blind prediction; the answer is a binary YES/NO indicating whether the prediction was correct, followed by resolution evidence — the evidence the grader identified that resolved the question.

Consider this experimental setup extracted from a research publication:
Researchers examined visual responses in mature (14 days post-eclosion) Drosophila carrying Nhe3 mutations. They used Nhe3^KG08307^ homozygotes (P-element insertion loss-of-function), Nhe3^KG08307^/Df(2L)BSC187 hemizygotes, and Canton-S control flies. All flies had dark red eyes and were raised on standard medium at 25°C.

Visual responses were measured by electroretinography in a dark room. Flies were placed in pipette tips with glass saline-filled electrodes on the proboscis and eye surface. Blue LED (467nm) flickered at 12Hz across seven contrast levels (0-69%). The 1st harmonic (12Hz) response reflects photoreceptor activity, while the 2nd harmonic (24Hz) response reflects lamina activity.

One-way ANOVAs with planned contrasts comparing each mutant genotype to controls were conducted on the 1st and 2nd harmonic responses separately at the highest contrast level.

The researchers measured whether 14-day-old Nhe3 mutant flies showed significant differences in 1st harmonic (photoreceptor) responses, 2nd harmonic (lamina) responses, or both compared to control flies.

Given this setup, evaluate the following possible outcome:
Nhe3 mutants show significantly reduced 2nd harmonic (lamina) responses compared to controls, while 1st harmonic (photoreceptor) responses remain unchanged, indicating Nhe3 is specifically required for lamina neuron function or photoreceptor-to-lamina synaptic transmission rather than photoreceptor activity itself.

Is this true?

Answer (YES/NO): YES